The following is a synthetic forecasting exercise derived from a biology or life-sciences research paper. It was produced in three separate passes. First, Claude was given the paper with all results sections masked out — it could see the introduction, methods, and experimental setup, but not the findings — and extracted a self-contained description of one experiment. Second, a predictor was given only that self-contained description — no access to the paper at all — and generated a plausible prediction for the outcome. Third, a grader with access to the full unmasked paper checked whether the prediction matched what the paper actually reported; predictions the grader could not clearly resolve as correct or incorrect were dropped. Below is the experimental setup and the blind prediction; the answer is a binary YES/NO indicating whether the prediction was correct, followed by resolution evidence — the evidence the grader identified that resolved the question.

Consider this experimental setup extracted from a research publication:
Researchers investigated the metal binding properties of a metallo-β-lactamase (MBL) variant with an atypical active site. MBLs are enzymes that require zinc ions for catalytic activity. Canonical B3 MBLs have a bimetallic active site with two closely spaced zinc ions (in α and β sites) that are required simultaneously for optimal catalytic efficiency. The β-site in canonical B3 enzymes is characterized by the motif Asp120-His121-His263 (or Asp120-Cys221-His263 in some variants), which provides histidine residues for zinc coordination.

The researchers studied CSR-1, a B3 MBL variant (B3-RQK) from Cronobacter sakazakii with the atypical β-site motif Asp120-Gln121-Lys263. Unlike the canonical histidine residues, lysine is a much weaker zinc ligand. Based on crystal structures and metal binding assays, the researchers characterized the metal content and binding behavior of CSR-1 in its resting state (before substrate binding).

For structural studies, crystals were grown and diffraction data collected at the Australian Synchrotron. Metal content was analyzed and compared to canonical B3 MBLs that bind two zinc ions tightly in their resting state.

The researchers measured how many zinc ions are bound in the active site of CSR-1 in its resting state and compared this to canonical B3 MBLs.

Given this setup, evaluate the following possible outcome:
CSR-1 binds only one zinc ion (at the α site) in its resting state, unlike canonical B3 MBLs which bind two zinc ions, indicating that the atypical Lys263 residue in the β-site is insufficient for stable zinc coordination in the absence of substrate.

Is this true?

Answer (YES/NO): NO